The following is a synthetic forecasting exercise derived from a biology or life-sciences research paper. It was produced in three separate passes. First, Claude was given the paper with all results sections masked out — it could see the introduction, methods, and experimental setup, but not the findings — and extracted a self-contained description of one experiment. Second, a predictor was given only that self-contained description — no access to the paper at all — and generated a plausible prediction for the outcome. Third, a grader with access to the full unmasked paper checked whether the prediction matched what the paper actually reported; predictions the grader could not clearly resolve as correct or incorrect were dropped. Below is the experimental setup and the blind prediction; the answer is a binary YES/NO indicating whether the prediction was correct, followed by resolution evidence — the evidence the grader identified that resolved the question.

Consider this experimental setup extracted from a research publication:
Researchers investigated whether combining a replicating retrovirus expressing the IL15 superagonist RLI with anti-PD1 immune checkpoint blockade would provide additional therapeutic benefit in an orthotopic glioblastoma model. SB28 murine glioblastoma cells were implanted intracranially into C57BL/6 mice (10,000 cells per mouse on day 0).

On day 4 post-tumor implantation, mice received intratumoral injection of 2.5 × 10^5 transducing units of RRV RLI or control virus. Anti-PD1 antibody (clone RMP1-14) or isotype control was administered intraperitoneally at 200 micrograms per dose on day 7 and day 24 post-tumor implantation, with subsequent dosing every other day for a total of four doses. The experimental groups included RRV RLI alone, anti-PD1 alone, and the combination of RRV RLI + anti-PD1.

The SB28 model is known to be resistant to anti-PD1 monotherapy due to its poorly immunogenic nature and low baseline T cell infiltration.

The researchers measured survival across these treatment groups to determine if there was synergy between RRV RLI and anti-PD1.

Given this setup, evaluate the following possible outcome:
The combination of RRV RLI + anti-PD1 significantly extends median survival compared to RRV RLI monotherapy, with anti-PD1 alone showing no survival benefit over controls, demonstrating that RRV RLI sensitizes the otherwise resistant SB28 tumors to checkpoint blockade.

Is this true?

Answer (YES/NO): NO